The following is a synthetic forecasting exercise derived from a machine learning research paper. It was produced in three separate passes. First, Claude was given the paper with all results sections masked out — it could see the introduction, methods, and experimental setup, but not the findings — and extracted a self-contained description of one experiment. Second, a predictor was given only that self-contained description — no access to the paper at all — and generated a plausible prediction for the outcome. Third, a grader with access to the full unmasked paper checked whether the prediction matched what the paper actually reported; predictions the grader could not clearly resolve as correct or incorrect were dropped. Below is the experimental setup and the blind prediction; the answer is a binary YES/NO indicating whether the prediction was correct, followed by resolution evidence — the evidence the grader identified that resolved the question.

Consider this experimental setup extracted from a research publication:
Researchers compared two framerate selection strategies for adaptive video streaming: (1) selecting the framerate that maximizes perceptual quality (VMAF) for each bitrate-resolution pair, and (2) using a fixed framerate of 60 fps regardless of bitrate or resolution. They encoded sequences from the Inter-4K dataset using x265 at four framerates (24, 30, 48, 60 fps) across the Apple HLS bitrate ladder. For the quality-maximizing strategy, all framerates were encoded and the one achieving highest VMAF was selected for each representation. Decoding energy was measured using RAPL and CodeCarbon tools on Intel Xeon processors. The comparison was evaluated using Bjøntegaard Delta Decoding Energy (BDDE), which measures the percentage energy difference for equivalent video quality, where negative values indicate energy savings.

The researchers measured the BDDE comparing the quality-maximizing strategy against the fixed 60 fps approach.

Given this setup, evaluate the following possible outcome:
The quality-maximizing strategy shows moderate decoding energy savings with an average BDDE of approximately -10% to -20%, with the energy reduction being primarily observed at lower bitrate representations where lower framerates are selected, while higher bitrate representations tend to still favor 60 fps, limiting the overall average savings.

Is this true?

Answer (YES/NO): NO